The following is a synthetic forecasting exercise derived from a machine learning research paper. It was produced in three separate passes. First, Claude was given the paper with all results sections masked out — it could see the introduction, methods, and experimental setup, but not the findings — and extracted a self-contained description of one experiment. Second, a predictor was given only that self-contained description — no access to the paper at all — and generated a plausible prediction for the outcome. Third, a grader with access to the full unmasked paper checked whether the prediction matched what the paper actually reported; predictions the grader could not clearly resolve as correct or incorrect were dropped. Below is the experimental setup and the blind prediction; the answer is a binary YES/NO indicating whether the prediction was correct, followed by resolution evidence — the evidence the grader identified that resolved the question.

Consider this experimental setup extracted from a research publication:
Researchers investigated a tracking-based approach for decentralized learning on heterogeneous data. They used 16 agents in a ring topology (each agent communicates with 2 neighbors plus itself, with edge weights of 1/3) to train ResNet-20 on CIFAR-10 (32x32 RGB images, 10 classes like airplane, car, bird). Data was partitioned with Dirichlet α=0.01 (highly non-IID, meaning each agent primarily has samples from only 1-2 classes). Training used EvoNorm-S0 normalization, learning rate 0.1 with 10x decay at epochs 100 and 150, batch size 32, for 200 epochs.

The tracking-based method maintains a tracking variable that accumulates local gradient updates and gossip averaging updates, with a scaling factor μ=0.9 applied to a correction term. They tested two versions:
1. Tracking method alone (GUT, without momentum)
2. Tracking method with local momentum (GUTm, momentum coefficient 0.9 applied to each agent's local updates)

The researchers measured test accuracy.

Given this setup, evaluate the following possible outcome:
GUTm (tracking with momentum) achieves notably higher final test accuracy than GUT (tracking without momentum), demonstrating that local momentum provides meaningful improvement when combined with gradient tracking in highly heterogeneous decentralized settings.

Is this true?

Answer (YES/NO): NO